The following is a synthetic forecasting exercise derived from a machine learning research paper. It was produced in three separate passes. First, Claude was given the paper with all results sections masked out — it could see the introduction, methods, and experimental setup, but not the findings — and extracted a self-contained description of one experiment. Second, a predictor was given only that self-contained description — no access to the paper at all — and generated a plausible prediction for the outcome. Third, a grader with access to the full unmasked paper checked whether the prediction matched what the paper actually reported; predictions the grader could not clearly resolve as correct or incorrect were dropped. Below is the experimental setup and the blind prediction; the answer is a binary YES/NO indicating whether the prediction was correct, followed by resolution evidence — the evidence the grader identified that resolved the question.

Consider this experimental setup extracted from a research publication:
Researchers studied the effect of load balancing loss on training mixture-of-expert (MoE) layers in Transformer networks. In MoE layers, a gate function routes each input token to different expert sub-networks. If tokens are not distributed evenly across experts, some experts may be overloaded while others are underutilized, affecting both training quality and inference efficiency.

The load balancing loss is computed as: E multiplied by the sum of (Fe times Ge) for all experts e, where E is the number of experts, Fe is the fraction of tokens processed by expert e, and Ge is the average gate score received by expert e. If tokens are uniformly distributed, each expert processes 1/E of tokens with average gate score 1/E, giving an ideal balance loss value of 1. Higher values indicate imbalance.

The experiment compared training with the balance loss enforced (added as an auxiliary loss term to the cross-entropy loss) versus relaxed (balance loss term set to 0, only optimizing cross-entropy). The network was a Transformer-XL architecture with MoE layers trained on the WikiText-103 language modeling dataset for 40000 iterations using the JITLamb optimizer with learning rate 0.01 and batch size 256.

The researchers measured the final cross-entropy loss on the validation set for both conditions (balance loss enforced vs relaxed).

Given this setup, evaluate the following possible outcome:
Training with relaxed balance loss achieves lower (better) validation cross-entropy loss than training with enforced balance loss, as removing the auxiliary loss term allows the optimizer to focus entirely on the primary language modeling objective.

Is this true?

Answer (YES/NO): NO